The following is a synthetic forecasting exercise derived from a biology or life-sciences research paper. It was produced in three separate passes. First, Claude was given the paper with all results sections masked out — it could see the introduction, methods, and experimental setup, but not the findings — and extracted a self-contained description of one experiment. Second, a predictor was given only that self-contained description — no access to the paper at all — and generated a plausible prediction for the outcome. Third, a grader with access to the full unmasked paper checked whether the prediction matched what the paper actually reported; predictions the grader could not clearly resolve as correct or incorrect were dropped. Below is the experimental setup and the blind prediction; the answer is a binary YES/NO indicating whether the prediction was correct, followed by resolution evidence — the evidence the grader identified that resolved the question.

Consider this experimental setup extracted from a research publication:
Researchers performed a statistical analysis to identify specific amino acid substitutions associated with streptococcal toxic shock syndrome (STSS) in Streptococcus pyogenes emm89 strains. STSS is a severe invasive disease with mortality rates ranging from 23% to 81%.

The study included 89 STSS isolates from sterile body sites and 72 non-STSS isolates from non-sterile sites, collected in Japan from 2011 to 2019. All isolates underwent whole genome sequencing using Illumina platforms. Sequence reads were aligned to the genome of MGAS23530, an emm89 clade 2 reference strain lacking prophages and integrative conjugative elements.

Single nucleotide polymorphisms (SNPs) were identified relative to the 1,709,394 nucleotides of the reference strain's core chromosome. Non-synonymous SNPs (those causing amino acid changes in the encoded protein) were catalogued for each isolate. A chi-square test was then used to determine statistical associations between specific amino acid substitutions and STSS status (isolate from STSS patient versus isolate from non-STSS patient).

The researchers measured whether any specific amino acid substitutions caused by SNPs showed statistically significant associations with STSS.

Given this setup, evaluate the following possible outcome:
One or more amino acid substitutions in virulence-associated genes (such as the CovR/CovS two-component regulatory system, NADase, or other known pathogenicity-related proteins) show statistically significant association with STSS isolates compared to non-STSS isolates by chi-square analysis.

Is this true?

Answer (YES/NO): YES